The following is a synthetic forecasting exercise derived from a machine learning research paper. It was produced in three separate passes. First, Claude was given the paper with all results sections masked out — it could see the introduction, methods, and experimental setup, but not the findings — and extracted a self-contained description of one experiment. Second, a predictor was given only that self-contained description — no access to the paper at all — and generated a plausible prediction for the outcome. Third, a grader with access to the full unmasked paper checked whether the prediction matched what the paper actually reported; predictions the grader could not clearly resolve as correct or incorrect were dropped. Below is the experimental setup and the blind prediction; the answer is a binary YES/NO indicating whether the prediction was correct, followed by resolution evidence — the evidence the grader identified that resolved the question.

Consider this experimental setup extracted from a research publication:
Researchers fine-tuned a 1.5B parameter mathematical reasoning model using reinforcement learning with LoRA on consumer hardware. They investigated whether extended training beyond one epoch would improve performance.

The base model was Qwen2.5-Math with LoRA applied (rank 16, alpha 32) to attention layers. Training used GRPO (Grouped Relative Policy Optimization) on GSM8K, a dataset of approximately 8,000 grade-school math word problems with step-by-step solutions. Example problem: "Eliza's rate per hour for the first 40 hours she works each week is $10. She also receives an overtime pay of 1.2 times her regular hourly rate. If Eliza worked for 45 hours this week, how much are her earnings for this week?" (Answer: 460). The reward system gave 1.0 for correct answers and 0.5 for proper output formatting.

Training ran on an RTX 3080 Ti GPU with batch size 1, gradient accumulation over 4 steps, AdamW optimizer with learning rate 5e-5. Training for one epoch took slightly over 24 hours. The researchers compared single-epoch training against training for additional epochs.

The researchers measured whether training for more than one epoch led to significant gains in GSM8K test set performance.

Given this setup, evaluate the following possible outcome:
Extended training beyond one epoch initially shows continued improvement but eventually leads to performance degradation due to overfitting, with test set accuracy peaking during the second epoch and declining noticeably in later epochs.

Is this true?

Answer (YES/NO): NO